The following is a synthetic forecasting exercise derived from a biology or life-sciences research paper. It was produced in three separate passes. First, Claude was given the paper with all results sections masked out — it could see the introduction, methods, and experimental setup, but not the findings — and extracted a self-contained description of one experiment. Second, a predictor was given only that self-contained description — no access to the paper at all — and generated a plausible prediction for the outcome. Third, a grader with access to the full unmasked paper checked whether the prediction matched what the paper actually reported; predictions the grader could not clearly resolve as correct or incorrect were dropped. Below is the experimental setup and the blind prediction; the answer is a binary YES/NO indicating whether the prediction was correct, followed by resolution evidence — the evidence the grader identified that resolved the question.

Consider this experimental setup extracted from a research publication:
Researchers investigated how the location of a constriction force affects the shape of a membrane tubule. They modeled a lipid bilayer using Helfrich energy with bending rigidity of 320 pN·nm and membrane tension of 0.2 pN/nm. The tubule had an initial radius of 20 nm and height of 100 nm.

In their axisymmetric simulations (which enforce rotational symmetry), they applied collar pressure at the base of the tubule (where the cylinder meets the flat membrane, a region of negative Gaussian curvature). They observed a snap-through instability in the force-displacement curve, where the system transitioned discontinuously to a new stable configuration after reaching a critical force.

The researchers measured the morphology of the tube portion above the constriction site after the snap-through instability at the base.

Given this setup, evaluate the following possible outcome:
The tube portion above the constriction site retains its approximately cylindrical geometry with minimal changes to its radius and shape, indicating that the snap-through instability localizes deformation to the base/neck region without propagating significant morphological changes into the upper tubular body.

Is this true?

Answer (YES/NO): NO